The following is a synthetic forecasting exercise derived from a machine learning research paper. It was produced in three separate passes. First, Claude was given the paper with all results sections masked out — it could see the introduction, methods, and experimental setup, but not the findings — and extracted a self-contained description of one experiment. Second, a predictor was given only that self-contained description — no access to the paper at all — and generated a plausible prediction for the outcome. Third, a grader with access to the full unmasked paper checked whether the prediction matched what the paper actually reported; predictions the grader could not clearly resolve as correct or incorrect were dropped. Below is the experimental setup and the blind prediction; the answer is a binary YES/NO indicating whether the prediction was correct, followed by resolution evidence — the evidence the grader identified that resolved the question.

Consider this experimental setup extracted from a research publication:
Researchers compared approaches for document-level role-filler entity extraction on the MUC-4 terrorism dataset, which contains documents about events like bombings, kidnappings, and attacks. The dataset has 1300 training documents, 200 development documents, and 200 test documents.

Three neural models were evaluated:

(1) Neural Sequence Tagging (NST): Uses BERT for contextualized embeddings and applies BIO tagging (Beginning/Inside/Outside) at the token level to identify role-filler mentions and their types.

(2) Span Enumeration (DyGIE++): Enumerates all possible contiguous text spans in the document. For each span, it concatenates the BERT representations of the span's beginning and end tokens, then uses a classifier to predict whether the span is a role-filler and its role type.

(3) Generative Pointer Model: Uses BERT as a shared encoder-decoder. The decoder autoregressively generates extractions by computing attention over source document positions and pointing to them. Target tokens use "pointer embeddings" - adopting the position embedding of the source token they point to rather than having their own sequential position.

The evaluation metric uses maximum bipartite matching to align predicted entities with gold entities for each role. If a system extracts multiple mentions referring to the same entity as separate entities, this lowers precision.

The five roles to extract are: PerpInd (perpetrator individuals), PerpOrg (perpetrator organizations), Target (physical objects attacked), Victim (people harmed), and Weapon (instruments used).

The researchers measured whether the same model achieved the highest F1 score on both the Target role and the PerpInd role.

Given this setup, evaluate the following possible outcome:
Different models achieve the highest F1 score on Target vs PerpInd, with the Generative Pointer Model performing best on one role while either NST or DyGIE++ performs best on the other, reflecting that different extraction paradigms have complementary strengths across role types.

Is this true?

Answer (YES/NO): YES